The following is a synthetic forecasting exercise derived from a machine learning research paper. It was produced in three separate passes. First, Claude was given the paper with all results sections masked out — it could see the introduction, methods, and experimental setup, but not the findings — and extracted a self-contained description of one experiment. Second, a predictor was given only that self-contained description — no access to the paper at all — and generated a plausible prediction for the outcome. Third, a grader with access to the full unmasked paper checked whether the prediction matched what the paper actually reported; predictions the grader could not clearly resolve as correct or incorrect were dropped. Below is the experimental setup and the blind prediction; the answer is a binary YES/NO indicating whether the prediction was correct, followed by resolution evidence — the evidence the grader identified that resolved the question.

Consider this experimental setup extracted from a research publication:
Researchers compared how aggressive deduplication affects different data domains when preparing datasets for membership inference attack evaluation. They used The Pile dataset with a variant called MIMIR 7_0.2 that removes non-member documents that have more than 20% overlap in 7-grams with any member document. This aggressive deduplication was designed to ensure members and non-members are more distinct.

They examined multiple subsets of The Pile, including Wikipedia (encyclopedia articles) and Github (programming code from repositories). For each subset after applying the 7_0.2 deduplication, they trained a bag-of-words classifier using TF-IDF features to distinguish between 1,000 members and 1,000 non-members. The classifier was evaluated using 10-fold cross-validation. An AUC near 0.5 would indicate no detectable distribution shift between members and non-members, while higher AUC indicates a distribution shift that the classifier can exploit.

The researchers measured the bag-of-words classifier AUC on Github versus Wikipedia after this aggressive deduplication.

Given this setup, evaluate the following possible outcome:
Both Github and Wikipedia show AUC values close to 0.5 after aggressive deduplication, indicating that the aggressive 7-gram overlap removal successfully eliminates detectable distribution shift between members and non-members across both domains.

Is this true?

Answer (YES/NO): NO